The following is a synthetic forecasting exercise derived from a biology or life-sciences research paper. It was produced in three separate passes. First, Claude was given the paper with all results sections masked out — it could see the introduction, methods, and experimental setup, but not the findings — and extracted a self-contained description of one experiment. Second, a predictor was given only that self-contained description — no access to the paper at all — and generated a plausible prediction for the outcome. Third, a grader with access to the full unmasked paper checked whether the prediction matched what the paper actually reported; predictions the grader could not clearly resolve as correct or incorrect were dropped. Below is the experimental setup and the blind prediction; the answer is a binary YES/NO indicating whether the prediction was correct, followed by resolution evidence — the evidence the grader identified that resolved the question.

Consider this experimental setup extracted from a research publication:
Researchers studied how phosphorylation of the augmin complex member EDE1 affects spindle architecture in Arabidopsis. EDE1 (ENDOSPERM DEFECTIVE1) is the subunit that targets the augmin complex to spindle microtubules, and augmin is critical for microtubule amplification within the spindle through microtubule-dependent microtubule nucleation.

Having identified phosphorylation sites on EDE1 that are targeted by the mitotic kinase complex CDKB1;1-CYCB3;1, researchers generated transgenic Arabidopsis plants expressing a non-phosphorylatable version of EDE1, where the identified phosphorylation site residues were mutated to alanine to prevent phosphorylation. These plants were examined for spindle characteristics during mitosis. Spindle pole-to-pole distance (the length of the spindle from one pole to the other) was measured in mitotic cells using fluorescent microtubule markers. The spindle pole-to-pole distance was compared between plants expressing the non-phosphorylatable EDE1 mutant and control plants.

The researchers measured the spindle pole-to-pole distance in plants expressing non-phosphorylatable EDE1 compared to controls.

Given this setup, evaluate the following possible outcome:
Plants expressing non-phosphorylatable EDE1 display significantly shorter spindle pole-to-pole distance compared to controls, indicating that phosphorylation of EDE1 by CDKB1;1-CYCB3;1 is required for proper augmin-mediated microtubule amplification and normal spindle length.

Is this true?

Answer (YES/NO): NO